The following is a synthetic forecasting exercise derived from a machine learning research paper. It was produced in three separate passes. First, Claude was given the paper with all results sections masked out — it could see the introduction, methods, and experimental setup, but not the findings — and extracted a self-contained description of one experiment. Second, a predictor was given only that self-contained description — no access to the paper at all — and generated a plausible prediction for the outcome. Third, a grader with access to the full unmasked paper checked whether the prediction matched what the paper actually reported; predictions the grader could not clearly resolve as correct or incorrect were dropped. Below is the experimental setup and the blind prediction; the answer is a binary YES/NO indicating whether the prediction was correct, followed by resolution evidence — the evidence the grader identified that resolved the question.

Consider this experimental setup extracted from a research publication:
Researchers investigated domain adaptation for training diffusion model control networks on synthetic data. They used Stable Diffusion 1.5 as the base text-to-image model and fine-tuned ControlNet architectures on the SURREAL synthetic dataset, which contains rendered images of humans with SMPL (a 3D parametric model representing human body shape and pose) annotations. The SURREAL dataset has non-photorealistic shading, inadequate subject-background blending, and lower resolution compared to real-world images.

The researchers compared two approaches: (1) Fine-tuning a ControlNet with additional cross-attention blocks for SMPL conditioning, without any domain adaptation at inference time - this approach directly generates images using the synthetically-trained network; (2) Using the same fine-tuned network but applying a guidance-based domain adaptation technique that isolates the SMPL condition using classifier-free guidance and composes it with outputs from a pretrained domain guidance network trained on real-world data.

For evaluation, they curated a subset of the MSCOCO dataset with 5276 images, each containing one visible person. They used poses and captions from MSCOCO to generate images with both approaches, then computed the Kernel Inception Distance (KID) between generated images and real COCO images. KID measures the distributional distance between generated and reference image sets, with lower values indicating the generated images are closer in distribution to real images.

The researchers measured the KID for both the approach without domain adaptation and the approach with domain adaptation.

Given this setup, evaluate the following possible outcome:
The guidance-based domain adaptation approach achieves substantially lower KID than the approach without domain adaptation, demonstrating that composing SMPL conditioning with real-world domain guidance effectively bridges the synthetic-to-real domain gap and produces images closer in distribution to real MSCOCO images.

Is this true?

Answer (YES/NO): YES